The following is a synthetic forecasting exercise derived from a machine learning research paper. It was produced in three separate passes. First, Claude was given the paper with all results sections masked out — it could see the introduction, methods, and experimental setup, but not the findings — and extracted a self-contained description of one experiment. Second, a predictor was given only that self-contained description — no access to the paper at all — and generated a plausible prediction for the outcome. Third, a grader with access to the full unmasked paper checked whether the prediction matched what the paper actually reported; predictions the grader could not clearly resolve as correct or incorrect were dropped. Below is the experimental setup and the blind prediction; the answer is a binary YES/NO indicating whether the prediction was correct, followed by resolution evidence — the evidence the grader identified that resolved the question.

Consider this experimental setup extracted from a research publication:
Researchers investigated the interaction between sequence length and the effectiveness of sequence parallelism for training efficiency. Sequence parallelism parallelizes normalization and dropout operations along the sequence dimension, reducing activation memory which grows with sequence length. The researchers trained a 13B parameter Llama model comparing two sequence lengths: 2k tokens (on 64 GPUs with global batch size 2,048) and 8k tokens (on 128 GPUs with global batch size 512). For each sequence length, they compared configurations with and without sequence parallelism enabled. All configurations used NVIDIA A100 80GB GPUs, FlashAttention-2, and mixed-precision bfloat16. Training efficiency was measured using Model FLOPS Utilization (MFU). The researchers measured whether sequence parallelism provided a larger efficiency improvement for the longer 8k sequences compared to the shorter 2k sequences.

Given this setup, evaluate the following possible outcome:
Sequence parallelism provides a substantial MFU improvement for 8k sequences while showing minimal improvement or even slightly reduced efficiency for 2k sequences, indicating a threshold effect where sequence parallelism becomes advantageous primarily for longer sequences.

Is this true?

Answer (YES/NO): NO